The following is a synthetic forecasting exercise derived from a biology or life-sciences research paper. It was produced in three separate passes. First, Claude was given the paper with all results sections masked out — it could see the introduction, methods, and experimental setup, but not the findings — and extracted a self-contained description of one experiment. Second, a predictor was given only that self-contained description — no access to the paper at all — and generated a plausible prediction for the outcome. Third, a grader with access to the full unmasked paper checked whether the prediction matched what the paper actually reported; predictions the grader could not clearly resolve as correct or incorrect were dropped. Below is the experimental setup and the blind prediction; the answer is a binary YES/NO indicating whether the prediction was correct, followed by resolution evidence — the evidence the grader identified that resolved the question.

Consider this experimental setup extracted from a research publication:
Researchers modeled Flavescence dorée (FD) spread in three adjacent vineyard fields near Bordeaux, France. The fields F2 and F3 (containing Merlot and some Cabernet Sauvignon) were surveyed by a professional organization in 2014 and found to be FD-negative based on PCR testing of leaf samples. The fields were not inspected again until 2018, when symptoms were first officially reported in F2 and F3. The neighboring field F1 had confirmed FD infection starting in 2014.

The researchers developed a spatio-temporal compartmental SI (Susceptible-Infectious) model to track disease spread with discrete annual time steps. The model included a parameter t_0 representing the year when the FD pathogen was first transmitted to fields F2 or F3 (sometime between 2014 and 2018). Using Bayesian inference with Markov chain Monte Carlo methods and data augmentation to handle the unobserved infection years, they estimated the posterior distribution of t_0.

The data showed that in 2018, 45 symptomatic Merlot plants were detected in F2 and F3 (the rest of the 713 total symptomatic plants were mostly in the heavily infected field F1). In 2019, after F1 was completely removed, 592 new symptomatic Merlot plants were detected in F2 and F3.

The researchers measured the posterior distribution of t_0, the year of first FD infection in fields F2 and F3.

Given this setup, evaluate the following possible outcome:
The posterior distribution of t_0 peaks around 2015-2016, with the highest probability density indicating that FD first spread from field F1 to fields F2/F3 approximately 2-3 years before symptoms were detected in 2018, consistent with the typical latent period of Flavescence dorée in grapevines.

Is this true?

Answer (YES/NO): NO